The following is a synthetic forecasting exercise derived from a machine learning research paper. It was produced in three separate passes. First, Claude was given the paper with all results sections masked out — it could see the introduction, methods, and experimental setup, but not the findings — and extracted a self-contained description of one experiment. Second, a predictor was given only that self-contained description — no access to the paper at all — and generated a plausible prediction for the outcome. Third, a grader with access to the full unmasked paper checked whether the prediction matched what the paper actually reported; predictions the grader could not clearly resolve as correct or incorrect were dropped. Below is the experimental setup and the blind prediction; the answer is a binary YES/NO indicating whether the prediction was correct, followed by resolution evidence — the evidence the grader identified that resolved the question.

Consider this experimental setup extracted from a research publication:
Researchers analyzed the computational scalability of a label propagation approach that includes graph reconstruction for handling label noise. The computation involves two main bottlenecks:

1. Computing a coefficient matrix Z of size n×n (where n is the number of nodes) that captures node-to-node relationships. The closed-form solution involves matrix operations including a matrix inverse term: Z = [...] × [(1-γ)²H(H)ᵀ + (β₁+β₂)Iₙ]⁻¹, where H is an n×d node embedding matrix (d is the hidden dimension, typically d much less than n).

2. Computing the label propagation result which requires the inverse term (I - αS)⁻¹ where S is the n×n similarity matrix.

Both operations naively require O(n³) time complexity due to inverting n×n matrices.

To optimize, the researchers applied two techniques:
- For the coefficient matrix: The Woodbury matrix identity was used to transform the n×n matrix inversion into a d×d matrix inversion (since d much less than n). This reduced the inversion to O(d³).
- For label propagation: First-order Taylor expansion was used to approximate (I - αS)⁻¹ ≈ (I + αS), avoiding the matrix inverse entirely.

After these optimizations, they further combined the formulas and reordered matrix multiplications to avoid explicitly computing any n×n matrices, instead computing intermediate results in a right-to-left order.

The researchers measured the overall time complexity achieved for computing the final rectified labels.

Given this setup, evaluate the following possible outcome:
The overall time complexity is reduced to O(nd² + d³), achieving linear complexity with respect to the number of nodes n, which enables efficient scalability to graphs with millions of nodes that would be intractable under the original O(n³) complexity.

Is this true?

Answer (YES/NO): NO